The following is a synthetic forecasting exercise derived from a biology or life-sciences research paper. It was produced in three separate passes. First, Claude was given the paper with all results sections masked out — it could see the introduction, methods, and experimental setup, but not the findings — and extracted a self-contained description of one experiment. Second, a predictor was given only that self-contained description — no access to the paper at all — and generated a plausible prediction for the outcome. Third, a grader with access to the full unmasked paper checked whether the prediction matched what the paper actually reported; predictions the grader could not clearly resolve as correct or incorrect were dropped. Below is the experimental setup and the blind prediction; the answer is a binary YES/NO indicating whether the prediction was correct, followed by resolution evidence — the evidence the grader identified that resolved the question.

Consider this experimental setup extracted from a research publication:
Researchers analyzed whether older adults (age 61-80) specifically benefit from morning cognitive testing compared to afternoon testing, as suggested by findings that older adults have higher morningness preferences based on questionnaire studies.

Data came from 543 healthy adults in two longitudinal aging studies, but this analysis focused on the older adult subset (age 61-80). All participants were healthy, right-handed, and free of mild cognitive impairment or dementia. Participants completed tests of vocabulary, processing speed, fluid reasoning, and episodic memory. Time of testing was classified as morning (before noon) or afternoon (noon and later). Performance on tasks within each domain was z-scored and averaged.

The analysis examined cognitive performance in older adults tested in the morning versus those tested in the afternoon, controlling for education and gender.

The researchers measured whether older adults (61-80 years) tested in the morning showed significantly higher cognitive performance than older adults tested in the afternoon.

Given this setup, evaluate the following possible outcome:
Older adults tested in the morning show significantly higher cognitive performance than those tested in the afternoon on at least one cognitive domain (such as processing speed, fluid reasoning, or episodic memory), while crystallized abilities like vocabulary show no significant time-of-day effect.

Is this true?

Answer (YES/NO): NO